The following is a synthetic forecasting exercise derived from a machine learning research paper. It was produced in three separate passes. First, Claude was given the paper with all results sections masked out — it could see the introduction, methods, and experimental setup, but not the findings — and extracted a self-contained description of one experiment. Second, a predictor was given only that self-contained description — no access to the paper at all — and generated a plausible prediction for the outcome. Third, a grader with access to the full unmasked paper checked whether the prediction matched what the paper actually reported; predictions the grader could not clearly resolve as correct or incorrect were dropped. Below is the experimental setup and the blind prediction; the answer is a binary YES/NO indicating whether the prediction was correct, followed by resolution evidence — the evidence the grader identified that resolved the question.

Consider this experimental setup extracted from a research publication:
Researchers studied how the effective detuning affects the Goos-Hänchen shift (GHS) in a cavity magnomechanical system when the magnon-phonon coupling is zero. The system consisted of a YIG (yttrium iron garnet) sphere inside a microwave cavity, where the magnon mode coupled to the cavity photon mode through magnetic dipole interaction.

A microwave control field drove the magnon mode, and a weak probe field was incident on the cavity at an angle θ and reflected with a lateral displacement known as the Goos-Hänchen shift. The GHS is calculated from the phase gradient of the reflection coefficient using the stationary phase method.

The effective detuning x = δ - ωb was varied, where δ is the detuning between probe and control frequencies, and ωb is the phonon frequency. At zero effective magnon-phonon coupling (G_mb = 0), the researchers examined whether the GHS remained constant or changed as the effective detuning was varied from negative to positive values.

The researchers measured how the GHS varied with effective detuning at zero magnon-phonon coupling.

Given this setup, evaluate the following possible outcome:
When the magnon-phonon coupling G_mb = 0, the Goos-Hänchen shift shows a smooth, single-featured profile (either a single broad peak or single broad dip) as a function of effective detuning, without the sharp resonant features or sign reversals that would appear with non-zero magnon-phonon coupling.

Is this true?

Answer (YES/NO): NO